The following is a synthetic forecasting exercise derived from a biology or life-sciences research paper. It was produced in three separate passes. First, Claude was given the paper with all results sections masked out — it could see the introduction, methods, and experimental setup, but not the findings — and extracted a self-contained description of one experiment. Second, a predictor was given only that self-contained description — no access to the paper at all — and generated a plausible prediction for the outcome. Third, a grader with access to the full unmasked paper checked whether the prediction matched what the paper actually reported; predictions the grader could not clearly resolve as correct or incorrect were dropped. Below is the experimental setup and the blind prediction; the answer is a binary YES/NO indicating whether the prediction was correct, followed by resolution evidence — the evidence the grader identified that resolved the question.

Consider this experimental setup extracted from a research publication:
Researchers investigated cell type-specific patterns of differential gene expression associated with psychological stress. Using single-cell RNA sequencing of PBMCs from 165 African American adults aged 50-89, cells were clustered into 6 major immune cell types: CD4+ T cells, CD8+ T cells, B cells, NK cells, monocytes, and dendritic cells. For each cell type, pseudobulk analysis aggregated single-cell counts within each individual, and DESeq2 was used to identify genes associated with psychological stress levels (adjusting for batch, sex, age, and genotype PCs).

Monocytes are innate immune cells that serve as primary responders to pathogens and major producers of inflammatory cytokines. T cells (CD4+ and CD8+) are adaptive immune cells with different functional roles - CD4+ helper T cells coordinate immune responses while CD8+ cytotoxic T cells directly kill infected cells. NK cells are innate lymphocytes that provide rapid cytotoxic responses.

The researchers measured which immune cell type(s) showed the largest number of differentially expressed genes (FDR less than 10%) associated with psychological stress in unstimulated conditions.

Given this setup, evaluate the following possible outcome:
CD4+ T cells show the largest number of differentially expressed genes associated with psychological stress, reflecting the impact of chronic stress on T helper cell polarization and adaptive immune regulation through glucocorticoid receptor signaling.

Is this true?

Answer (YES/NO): NO